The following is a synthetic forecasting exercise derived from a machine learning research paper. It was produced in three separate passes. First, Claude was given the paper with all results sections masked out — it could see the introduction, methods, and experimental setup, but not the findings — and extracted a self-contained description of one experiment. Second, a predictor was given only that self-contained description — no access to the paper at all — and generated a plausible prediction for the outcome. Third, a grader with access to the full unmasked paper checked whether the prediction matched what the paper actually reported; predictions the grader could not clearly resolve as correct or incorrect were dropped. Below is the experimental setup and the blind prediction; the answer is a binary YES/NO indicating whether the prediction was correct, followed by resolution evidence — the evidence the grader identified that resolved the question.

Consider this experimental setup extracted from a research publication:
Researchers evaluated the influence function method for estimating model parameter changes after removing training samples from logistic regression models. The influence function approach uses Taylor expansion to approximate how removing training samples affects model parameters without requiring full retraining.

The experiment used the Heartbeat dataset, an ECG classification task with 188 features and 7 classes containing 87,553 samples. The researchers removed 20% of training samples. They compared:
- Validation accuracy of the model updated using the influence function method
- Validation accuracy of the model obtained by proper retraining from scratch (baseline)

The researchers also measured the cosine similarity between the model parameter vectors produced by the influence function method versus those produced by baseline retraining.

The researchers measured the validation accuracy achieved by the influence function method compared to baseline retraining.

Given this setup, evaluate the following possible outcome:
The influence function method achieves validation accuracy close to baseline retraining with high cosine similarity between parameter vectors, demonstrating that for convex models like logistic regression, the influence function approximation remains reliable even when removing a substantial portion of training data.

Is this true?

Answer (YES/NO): NO